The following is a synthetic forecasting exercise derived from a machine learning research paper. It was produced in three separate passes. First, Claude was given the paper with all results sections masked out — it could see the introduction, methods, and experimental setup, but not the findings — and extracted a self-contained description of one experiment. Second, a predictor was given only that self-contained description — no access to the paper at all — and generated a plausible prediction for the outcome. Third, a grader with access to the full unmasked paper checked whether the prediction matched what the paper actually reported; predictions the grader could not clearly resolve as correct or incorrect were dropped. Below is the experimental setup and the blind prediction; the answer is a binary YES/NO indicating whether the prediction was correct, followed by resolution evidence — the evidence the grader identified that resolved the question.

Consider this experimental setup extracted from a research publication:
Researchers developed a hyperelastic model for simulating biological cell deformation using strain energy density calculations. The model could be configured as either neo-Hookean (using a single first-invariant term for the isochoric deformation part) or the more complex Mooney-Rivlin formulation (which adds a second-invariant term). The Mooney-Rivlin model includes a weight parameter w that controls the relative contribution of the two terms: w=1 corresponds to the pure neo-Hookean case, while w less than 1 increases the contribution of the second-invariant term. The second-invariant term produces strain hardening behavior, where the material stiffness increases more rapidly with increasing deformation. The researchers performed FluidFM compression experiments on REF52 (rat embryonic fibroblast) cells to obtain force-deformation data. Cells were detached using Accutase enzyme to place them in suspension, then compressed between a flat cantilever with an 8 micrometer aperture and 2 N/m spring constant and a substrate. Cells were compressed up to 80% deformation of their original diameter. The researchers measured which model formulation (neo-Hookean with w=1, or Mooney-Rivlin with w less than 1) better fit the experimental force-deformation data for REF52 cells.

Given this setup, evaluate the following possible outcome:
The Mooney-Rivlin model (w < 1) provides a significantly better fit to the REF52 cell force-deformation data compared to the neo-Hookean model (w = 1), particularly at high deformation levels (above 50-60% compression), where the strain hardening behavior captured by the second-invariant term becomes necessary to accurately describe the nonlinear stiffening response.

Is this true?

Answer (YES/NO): YES